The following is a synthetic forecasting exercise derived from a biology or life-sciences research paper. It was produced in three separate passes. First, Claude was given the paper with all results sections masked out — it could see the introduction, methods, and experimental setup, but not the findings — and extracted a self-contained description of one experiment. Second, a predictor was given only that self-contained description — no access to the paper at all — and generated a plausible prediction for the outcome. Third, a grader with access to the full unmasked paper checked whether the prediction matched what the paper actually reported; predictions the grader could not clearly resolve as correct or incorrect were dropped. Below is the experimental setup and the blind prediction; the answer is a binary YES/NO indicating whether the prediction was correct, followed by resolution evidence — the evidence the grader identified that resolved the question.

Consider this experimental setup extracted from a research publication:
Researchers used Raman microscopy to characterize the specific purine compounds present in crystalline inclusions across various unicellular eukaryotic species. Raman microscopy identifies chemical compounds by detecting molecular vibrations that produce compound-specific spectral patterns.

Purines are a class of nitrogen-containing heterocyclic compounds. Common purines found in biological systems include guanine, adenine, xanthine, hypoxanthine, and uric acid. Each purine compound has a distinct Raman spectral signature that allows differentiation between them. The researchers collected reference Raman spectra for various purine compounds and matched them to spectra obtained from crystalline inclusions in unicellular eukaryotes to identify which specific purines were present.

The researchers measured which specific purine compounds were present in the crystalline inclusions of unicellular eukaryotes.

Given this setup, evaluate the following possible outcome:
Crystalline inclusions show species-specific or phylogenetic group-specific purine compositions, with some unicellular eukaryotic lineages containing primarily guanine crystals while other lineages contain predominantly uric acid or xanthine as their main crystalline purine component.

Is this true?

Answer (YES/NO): NO